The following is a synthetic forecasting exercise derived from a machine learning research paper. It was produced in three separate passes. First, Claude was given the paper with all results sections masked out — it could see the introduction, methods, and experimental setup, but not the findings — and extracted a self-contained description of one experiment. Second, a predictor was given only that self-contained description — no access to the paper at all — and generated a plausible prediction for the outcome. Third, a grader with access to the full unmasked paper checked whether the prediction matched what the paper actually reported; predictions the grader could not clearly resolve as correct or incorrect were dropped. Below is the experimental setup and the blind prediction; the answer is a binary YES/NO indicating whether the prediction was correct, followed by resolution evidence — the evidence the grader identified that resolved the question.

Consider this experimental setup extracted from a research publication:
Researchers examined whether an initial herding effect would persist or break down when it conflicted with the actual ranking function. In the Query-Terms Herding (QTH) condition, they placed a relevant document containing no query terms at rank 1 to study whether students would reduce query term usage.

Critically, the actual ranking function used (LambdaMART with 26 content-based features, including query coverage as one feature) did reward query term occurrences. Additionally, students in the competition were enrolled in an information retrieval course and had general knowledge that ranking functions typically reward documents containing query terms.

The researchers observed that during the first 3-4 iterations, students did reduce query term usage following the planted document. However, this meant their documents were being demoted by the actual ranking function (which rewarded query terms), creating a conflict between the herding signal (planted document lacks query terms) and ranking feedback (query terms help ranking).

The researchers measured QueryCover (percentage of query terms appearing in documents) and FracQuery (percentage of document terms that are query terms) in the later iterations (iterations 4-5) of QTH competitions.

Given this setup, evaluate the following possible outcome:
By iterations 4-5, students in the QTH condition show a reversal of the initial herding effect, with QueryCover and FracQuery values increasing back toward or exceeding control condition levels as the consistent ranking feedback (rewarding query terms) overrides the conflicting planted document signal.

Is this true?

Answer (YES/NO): NO